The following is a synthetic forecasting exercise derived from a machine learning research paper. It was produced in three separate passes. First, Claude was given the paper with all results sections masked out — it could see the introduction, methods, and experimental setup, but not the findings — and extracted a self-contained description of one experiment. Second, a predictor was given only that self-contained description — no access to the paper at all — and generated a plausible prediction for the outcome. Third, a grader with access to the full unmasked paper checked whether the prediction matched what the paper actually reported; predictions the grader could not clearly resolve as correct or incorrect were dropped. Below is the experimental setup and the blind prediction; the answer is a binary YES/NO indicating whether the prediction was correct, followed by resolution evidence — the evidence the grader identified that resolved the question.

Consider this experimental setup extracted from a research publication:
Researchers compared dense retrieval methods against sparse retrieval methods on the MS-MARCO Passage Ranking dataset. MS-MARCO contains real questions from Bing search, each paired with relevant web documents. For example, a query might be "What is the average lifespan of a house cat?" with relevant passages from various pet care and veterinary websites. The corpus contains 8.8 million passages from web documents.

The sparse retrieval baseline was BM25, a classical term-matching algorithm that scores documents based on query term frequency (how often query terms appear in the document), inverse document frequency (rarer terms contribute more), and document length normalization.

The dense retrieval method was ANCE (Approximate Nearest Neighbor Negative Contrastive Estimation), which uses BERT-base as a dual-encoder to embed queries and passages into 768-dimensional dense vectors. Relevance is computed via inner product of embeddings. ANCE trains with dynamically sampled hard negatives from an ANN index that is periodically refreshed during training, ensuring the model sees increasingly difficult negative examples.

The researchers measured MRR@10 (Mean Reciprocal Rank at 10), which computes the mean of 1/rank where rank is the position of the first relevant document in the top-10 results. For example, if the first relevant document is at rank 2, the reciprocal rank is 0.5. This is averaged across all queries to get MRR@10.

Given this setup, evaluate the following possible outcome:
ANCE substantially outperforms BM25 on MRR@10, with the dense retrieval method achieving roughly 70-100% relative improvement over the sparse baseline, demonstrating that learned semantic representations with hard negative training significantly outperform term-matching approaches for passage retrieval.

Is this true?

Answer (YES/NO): YES